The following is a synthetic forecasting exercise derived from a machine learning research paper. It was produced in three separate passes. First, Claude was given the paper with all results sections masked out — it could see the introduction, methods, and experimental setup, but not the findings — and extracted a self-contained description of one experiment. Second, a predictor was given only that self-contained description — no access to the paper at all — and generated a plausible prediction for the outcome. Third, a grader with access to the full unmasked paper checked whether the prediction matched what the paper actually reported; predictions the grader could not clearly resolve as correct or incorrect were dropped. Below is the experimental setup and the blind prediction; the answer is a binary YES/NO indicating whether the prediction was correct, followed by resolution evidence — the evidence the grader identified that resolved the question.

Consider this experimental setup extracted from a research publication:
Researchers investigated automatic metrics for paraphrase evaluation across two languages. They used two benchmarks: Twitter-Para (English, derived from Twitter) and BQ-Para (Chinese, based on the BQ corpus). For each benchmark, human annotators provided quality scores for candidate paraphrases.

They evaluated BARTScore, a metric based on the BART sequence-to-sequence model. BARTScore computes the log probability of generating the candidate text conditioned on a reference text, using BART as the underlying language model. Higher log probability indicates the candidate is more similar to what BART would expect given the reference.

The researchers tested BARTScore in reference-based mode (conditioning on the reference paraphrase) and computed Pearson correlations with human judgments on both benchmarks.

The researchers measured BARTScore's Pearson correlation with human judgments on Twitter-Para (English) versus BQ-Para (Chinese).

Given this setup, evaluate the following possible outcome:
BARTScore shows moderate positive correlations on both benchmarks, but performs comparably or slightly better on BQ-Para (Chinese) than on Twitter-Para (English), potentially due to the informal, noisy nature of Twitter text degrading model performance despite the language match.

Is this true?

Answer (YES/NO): NO